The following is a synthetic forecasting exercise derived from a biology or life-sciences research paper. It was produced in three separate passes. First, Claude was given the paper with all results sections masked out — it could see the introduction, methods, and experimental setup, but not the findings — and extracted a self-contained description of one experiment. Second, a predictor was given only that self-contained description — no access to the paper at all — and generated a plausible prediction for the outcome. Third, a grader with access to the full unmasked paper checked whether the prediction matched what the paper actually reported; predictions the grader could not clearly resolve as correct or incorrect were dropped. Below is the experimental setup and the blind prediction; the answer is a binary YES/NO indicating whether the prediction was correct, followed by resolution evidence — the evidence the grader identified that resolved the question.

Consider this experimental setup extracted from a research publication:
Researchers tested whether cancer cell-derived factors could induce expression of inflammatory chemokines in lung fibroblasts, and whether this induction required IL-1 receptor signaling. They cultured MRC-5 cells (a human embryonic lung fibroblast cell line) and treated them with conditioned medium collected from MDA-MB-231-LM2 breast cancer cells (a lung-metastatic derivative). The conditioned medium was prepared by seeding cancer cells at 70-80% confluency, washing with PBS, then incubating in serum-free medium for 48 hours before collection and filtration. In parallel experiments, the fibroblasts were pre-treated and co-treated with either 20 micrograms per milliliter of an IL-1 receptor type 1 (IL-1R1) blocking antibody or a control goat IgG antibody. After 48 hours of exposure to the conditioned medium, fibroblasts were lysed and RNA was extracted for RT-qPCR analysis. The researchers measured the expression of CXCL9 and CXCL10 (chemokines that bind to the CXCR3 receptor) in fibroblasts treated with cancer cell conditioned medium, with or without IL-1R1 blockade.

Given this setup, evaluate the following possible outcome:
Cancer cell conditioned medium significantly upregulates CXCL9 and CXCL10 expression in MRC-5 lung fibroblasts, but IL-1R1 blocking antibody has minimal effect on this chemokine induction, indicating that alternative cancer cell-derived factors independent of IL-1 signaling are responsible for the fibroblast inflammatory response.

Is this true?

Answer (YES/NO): NO